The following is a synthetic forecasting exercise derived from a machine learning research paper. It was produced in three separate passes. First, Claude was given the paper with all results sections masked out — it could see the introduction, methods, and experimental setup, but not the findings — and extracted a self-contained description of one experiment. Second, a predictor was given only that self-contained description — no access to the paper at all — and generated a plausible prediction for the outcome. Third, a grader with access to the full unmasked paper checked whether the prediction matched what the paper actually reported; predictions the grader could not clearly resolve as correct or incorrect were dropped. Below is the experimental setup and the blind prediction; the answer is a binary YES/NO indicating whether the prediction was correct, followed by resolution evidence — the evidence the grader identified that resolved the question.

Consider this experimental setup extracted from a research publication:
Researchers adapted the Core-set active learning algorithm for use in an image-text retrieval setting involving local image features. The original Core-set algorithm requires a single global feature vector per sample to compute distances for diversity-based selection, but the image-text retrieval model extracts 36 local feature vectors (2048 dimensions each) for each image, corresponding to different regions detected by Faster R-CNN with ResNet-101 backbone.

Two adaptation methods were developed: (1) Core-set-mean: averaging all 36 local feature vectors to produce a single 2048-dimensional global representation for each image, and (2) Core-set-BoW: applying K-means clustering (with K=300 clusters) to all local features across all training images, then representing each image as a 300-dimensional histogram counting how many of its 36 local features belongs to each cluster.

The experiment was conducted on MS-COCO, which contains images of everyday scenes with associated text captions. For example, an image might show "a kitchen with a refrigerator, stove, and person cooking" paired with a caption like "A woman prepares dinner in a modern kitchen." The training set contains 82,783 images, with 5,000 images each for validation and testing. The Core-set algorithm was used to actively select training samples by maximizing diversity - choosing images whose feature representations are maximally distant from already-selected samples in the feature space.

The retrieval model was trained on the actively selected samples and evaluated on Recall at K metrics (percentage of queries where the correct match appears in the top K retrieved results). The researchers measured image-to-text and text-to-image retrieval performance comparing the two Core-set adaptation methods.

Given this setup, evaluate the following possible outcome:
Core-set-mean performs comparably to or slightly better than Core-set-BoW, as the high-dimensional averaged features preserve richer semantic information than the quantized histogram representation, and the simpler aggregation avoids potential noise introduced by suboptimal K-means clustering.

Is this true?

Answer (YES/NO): NO